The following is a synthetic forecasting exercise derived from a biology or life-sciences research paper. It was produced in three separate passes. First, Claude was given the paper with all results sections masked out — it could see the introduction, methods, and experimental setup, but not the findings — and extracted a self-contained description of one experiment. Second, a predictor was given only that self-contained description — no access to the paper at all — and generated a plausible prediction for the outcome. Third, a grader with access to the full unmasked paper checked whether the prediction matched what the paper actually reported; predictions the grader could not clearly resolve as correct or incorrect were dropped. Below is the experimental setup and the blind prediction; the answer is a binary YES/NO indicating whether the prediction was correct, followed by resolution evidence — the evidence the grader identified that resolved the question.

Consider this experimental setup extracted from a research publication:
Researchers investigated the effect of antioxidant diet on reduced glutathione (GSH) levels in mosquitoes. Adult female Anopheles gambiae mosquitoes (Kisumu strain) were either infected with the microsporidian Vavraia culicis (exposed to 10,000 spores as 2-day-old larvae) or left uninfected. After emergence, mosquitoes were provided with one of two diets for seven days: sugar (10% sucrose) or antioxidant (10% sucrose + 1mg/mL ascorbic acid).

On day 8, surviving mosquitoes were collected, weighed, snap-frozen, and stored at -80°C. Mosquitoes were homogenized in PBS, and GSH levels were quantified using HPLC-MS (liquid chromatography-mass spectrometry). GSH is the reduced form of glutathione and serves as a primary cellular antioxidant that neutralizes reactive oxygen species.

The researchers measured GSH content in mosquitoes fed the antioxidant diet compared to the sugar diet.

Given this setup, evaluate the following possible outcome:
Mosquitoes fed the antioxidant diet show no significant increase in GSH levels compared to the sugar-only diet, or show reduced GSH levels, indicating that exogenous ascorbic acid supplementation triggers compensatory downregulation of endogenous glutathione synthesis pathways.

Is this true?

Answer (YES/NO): NO